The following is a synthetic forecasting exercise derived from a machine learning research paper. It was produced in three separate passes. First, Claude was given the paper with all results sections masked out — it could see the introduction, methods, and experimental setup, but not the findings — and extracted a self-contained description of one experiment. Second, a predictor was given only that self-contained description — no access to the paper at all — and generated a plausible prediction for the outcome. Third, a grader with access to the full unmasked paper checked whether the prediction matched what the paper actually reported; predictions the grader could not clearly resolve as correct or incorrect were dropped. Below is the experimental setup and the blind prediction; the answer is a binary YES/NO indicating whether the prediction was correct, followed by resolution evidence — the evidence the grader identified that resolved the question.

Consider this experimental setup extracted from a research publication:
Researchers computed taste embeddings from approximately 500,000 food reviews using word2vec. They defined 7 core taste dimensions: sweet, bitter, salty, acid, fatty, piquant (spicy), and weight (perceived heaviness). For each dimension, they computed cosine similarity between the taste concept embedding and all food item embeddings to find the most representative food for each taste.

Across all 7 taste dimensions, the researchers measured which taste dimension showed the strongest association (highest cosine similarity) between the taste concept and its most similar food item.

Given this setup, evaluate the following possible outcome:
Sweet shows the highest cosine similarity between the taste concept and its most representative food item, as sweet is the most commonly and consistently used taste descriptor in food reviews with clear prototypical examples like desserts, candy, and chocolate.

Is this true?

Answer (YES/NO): NO